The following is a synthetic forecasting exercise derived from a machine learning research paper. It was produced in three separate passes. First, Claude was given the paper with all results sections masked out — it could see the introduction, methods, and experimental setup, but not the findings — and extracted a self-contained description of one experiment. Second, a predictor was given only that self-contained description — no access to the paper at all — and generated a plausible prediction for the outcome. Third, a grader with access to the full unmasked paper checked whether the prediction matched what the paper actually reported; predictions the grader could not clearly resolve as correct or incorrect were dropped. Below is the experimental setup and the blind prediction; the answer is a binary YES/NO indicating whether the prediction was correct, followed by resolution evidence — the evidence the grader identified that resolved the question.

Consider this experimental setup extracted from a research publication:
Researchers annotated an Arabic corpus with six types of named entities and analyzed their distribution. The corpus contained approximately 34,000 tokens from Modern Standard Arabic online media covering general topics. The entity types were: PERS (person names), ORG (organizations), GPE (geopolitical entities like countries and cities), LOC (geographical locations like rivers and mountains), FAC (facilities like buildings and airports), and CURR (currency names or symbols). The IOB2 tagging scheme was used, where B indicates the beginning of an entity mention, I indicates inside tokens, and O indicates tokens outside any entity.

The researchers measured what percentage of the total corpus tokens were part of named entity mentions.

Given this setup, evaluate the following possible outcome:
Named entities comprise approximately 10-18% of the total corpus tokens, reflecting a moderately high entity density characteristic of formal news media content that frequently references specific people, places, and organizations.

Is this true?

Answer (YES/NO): YES